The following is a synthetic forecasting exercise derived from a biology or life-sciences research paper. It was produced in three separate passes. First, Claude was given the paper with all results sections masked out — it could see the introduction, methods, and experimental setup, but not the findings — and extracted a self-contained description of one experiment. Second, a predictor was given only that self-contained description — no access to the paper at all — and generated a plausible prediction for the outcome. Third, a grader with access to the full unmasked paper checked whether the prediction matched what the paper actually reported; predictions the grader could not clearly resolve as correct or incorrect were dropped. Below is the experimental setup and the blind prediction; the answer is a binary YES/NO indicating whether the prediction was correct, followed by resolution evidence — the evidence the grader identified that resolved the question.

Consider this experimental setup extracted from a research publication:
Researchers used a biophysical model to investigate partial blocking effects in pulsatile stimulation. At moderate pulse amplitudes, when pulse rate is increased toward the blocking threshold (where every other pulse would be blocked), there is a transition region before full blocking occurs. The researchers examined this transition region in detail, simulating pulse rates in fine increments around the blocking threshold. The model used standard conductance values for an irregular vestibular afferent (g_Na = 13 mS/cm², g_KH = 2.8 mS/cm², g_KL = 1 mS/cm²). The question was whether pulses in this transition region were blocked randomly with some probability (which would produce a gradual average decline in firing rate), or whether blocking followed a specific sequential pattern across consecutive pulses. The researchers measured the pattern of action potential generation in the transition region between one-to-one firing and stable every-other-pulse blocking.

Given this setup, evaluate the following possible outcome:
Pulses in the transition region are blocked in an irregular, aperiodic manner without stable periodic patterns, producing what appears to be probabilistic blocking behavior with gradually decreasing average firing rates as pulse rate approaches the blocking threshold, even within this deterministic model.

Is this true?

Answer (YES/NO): NO